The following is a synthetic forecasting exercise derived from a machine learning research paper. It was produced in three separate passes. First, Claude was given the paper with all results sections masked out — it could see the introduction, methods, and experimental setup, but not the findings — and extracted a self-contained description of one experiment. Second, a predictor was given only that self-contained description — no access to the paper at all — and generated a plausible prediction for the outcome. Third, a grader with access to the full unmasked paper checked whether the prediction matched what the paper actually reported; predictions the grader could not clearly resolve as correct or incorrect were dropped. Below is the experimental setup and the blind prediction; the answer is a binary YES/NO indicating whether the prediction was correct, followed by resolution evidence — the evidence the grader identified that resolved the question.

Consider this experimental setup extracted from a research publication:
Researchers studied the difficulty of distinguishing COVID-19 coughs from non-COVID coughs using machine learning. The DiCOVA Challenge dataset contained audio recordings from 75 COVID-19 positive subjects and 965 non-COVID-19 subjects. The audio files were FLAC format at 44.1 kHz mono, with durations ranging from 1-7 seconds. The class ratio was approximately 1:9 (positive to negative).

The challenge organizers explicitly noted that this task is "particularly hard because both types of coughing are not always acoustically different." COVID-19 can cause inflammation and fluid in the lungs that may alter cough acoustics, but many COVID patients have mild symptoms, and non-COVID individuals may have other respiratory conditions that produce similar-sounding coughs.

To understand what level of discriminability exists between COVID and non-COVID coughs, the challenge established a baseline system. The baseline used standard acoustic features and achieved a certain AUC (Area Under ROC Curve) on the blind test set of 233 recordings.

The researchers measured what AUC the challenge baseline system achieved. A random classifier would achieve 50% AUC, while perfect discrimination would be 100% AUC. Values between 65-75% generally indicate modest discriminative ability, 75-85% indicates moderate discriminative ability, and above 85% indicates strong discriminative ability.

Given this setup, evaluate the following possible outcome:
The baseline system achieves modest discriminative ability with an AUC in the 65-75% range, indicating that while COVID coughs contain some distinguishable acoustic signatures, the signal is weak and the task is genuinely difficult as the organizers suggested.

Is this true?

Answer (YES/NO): YES